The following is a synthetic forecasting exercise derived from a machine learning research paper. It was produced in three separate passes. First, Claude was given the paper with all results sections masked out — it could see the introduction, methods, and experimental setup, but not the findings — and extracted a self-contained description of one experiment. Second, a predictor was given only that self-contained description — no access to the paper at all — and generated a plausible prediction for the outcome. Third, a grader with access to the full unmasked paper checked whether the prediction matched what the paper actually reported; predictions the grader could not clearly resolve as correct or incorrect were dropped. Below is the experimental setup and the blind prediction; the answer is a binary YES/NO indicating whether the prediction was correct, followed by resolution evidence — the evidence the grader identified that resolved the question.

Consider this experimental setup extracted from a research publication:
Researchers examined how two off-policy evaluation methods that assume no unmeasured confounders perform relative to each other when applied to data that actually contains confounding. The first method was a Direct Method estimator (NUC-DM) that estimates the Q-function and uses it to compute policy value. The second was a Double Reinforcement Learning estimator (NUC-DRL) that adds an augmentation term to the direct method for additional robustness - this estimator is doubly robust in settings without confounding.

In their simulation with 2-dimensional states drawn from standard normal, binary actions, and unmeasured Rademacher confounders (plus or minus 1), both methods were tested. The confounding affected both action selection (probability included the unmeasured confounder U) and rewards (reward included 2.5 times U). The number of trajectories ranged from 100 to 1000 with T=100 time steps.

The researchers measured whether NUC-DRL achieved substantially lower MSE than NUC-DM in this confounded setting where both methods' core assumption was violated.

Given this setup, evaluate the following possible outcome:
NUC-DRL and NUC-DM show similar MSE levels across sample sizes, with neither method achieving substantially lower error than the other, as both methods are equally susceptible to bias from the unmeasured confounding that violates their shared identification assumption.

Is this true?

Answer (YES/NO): YES